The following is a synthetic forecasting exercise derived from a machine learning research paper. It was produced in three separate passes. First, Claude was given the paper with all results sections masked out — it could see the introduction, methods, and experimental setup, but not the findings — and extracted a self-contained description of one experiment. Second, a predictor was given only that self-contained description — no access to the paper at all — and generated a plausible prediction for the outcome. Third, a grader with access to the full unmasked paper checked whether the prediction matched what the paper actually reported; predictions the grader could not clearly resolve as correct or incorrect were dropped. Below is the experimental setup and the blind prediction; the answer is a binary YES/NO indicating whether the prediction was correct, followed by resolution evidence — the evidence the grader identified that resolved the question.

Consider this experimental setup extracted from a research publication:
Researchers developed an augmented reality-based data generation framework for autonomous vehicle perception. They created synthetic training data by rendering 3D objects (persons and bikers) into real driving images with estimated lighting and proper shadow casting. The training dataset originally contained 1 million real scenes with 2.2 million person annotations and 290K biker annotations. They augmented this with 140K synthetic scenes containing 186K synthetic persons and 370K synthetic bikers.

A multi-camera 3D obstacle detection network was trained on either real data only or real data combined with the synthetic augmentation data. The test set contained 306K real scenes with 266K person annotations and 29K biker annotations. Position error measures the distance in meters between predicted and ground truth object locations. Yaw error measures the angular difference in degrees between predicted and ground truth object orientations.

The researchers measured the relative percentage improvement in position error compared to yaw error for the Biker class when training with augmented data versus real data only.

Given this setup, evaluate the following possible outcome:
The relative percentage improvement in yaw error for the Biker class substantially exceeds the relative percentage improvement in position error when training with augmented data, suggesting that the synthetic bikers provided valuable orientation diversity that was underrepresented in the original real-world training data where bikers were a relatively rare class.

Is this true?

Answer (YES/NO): YES